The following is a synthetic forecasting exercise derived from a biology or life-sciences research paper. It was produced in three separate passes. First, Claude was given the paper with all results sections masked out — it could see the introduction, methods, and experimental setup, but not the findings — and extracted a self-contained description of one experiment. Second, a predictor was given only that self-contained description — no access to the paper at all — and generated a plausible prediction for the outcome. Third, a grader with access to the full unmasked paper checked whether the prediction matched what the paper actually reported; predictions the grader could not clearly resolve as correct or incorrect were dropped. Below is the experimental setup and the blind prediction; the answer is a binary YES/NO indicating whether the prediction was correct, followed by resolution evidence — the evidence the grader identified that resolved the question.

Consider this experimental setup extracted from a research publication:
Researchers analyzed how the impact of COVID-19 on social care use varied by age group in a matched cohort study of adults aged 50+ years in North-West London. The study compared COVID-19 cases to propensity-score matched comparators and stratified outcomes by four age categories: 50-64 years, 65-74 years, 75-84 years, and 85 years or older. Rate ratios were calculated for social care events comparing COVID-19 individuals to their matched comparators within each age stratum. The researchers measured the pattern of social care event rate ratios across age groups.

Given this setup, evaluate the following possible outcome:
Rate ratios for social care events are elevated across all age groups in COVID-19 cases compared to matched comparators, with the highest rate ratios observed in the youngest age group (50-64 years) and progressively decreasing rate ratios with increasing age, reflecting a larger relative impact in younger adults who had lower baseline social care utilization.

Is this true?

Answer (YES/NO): NO